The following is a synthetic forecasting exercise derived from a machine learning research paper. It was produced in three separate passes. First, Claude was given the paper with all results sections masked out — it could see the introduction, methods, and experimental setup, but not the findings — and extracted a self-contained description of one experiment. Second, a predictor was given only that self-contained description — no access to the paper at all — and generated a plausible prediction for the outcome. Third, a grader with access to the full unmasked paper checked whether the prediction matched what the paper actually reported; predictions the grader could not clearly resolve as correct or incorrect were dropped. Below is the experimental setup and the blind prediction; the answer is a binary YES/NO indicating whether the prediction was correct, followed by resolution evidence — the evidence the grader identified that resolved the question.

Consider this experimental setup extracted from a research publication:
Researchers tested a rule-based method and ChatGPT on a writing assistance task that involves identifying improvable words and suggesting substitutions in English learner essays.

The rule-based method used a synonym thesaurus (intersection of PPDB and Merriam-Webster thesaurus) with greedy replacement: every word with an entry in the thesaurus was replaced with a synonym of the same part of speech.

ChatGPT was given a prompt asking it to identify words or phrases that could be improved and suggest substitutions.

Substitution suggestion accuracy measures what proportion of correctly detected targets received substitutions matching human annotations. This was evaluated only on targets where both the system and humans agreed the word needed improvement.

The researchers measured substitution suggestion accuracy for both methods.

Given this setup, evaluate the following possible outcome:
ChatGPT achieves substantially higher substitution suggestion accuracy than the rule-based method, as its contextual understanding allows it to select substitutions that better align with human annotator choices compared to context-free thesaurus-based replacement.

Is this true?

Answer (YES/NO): YES